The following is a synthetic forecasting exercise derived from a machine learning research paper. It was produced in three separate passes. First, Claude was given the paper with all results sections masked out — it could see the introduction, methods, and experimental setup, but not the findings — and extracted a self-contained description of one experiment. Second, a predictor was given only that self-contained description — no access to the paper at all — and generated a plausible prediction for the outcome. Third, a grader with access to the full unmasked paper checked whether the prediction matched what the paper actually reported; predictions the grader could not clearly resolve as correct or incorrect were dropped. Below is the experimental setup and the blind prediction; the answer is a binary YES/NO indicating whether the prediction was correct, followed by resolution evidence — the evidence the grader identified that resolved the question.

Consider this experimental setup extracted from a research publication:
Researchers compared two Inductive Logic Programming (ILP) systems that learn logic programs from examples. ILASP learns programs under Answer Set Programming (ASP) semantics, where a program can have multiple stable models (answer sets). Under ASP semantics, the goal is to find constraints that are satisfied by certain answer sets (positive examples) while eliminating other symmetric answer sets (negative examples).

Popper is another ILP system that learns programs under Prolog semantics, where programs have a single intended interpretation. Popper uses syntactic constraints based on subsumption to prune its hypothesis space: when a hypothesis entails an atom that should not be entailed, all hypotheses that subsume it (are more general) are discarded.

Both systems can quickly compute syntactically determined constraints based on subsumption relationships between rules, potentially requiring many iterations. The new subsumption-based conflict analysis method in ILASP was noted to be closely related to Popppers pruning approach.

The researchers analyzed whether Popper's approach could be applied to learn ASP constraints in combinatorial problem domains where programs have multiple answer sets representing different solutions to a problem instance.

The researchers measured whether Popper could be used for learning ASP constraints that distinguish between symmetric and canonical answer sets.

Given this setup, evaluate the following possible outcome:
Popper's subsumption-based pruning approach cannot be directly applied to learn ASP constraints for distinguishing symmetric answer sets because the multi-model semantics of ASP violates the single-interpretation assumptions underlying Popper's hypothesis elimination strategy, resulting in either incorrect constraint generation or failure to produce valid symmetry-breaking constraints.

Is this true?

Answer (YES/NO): YES